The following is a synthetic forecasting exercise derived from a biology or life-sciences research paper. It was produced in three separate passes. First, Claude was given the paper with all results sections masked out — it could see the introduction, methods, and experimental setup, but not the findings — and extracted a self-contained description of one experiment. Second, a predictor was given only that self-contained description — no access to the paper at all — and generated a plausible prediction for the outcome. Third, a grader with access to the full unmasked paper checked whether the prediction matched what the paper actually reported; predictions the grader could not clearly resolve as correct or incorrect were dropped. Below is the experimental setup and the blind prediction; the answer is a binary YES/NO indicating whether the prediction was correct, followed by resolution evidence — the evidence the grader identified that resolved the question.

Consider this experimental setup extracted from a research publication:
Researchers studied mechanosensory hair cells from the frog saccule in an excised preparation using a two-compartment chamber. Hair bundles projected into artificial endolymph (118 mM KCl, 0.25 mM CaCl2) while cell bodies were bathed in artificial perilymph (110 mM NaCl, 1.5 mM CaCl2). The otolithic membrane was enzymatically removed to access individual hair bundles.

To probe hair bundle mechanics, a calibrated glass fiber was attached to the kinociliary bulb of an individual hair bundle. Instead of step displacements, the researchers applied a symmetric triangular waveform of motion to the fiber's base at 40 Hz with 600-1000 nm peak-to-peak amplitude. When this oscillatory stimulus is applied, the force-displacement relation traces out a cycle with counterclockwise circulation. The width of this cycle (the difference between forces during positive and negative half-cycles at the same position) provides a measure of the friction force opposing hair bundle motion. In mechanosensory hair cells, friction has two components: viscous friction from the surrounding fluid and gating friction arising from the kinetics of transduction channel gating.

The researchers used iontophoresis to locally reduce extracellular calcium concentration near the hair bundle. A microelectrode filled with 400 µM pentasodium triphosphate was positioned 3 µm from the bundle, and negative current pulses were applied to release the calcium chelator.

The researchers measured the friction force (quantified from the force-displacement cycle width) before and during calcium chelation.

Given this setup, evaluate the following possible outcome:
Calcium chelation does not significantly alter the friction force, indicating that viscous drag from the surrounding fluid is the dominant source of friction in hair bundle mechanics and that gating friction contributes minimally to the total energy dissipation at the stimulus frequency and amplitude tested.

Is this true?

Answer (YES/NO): NO